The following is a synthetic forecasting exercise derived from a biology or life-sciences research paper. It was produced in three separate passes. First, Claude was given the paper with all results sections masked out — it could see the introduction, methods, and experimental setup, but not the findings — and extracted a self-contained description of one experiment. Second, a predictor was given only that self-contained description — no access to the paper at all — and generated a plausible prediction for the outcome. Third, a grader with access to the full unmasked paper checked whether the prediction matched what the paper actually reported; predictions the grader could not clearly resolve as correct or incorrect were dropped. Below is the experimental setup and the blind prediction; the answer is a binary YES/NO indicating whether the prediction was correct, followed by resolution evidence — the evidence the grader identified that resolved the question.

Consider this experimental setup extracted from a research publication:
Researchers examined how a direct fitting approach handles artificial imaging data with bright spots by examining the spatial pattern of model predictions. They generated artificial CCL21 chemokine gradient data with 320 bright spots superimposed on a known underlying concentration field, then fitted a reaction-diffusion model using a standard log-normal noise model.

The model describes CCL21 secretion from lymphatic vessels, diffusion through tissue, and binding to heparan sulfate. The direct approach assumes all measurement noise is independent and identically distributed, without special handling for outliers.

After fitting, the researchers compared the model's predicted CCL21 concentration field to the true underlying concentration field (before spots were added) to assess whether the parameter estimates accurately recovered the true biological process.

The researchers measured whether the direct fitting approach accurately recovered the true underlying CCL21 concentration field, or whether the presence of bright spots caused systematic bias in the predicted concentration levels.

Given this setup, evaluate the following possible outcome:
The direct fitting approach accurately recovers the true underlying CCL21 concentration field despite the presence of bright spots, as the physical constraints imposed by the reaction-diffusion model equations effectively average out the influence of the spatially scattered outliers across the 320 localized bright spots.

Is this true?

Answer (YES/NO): NO